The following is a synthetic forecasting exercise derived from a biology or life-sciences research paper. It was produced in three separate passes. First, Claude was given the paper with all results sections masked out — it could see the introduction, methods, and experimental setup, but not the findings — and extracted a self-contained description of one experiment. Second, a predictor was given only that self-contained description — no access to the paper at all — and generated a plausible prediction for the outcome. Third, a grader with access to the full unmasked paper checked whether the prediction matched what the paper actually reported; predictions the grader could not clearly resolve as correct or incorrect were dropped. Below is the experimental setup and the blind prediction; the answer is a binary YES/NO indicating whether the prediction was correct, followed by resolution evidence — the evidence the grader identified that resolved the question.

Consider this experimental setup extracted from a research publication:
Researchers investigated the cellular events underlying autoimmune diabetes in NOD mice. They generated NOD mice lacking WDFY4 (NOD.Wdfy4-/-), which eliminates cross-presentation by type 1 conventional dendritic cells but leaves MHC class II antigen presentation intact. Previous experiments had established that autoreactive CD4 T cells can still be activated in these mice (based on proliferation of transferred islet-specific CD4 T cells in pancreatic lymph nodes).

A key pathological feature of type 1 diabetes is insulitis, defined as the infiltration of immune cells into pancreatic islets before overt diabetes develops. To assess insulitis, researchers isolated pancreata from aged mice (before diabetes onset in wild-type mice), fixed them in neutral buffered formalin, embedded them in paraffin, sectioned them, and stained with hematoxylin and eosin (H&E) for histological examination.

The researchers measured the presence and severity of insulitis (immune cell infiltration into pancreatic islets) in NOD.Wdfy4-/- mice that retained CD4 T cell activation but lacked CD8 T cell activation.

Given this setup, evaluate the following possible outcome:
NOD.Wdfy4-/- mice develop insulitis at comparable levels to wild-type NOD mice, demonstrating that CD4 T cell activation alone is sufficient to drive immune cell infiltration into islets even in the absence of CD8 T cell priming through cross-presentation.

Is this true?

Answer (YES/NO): NO